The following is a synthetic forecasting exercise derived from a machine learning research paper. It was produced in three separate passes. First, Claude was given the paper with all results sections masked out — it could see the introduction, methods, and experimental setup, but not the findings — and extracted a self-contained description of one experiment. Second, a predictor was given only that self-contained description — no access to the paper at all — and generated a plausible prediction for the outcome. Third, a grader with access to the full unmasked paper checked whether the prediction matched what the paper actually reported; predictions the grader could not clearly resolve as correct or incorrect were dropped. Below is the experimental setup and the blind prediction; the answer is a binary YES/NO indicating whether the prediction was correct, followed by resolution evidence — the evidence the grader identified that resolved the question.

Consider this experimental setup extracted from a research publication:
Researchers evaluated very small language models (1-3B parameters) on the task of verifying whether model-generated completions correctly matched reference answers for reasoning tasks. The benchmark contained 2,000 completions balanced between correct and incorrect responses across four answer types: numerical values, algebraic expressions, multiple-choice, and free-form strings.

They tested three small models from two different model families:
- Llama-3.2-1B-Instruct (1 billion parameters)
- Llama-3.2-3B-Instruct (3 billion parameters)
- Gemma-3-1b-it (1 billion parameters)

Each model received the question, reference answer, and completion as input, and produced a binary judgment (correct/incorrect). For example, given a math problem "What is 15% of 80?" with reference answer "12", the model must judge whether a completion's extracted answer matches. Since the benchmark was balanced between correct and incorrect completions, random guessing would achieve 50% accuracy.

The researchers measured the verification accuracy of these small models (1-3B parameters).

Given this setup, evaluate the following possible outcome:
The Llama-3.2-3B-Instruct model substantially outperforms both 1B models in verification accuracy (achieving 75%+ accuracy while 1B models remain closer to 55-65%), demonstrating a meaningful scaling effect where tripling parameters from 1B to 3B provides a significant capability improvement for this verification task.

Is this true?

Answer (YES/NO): NO